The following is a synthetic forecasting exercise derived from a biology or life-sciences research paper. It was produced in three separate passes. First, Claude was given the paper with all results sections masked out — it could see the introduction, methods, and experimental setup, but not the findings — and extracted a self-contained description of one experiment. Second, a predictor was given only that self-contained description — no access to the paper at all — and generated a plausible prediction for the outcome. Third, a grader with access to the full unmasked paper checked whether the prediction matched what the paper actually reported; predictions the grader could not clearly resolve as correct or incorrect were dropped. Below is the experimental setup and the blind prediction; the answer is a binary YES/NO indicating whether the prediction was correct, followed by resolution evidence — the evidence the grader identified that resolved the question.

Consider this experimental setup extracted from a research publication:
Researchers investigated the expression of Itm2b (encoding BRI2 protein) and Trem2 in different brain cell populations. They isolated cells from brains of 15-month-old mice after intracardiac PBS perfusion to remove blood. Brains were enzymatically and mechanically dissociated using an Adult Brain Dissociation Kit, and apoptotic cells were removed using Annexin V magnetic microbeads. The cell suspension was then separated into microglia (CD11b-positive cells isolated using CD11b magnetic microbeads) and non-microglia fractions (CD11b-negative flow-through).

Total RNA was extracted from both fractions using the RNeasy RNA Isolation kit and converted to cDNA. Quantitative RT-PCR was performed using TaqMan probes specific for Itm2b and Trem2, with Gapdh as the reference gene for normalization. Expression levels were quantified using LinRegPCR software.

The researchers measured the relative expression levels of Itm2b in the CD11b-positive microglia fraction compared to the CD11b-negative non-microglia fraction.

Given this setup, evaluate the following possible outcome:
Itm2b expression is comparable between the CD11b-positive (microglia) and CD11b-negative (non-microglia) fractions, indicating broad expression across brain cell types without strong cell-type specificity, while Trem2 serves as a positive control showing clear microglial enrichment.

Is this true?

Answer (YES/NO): NO